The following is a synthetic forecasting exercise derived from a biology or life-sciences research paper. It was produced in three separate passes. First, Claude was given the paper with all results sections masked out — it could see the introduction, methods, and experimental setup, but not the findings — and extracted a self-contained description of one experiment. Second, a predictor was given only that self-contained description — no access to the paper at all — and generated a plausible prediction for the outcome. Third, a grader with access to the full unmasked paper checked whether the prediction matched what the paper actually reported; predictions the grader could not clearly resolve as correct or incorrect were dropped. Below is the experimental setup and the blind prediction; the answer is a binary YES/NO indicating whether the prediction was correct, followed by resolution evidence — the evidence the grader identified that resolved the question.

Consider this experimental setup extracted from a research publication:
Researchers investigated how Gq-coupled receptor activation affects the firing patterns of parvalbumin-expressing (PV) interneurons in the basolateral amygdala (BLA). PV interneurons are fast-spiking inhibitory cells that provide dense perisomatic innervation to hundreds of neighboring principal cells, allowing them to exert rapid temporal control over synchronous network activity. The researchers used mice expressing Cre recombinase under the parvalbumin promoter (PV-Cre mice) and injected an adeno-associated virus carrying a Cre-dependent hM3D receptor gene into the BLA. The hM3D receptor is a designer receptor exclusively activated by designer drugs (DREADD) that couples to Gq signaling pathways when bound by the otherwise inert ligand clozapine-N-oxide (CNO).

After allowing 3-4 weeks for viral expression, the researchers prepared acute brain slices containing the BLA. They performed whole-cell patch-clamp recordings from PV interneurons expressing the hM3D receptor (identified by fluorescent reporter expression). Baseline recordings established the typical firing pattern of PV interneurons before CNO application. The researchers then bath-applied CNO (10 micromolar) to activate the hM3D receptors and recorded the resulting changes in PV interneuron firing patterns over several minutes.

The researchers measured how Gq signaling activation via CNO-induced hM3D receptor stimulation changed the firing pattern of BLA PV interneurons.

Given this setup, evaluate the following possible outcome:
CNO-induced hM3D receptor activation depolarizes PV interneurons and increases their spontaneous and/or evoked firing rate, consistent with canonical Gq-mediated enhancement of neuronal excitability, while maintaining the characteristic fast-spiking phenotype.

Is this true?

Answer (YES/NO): NO